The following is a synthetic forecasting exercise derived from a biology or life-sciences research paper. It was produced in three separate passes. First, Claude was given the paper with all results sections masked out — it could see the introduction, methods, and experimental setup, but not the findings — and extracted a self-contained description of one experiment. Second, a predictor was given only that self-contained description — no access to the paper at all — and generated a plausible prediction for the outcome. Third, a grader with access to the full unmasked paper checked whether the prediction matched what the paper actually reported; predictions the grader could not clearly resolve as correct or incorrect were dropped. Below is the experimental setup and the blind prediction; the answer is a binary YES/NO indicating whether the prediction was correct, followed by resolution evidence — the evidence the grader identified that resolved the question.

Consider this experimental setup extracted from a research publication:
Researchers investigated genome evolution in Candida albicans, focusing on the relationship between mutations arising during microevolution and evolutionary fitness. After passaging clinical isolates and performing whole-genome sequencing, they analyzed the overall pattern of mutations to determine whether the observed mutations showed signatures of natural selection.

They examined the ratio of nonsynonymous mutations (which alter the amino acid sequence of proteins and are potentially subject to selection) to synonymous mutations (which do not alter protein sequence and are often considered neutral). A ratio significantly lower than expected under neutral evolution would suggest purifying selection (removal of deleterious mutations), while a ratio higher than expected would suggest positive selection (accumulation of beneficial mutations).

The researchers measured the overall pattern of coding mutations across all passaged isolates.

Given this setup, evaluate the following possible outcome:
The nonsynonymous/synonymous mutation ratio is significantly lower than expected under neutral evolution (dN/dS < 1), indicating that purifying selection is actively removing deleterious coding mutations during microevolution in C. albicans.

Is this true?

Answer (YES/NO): YES